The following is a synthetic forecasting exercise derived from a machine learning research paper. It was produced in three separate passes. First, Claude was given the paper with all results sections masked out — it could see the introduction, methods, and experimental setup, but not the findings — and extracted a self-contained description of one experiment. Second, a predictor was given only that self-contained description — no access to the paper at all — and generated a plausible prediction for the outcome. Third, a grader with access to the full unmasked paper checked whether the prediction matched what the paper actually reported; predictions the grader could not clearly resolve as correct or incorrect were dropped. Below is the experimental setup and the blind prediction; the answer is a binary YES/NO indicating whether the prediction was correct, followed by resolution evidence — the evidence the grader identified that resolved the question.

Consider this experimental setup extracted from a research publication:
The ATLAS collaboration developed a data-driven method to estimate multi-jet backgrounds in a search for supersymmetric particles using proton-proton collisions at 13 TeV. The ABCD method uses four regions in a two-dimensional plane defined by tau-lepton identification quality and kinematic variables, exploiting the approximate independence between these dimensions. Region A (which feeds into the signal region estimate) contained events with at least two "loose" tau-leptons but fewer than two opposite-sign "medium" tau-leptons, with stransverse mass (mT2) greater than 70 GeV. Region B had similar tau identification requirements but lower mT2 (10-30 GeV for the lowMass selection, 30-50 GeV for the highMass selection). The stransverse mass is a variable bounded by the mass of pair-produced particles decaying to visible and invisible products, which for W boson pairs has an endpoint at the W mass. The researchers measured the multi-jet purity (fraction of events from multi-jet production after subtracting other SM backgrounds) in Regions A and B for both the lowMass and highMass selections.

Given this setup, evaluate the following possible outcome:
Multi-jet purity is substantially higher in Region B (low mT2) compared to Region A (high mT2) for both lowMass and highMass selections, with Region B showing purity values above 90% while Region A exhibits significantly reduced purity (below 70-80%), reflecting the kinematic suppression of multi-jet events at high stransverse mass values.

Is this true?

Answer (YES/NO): NO